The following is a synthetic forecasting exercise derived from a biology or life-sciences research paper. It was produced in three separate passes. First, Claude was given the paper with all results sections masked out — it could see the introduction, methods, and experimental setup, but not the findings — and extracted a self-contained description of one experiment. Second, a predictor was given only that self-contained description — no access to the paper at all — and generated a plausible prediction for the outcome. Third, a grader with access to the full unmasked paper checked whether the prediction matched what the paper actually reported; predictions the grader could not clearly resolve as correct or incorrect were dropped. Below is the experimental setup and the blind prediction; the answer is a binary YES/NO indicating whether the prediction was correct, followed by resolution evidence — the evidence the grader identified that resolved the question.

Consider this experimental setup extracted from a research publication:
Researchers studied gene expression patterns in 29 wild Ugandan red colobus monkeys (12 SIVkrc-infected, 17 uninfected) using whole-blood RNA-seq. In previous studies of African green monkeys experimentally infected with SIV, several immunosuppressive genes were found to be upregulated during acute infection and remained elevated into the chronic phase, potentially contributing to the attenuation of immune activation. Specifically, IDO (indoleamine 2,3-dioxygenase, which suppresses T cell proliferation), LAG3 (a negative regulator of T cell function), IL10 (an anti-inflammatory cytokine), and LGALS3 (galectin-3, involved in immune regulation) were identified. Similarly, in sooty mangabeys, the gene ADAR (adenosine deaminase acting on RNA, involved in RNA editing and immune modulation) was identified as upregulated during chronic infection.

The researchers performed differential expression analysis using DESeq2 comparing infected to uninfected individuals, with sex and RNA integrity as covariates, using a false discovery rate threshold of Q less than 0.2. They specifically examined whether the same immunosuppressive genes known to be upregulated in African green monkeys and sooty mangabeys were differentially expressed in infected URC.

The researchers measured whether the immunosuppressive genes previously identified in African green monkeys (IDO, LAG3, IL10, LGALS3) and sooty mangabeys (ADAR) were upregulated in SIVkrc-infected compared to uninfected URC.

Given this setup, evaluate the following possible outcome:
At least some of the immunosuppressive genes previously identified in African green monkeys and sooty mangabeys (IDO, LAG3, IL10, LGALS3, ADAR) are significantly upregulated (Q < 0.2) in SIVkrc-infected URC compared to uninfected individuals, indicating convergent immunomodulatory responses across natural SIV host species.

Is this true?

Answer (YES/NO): NO